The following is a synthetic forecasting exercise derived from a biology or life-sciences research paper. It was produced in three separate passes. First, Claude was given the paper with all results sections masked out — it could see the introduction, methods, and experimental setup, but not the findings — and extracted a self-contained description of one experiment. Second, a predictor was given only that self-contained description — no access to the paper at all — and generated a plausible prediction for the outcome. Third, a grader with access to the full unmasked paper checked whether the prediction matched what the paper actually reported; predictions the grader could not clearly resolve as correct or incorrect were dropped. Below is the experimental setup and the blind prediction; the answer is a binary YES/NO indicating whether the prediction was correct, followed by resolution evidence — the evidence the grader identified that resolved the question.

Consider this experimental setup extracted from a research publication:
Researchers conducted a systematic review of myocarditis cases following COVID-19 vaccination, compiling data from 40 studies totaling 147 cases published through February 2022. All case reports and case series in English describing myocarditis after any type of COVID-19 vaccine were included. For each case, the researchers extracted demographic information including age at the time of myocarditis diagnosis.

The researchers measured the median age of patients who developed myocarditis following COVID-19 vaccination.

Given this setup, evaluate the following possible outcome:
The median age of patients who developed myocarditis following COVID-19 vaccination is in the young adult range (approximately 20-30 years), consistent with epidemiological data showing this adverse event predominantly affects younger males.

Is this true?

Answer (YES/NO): YES